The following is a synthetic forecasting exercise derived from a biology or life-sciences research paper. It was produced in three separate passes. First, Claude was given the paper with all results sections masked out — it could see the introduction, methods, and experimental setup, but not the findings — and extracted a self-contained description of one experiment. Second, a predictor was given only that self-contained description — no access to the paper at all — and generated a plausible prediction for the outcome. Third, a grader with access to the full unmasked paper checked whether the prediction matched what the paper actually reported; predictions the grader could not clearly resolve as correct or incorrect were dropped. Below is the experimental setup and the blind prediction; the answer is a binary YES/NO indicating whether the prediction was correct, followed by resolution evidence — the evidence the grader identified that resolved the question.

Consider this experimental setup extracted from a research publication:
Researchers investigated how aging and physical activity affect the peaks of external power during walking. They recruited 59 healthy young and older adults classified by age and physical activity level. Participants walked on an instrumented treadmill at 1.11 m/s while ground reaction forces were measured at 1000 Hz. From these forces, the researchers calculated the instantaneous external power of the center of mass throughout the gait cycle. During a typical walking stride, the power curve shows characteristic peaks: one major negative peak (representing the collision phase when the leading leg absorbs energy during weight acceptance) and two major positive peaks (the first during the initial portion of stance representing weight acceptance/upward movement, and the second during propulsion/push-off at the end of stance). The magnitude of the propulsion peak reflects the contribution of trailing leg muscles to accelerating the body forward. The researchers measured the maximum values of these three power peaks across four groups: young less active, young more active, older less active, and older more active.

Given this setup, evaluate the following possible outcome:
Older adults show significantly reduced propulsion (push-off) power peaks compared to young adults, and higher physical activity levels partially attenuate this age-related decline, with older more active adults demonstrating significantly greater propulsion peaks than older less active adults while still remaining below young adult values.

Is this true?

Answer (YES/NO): NO